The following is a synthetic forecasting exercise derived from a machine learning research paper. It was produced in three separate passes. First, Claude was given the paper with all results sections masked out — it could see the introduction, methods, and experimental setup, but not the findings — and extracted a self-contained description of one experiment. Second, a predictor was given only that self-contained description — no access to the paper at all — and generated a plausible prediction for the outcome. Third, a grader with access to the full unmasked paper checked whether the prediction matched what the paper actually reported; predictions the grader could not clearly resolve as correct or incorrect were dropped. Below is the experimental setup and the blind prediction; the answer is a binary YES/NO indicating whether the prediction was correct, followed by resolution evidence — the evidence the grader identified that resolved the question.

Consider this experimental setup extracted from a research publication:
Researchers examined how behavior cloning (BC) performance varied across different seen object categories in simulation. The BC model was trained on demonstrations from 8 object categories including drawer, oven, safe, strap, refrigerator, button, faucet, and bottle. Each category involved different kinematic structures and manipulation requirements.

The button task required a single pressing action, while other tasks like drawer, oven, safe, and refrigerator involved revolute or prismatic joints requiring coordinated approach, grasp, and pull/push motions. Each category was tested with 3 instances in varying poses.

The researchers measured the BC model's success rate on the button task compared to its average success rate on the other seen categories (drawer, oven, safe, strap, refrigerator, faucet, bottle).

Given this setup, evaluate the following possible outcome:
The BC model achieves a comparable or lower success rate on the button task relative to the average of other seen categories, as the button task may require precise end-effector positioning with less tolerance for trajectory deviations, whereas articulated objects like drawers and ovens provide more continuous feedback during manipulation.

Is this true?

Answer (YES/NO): NO